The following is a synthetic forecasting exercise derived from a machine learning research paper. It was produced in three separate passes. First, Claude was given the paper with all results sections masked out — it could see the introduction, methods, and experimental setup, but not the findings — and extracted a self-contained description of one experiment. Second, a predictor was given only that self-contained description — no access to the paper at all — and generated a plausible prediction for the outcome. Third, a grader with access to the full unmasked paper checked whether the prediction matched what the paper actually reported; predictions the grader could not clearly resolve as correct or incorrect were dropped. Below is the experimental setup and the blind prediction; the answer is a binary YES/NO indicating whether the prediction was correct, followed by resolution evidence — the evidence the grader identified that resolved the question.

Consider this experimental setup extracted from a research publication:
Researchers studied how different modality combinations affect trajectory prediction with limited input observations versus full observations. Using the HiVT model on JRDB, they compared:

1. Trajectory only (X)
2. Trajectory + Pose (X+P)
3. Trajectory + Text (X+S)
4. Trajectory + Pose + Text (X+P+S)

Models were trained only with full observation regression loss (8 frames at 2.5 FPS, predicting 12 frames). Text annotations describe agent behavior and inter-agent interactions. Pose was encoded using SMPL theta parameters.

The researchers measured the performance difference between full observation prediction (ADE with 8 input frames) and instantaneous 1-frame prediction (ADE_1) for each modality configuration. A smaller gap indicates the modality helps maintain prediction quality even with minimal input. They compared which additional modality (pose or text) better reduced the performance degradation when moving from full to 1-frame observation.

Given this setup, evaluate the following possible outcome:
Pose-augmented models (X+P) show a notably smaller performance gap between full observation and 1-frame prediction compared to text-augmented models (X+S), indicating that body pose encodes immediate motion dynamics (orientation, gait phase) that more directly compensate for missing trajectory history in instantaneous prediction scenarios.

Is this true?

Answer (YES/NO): NO